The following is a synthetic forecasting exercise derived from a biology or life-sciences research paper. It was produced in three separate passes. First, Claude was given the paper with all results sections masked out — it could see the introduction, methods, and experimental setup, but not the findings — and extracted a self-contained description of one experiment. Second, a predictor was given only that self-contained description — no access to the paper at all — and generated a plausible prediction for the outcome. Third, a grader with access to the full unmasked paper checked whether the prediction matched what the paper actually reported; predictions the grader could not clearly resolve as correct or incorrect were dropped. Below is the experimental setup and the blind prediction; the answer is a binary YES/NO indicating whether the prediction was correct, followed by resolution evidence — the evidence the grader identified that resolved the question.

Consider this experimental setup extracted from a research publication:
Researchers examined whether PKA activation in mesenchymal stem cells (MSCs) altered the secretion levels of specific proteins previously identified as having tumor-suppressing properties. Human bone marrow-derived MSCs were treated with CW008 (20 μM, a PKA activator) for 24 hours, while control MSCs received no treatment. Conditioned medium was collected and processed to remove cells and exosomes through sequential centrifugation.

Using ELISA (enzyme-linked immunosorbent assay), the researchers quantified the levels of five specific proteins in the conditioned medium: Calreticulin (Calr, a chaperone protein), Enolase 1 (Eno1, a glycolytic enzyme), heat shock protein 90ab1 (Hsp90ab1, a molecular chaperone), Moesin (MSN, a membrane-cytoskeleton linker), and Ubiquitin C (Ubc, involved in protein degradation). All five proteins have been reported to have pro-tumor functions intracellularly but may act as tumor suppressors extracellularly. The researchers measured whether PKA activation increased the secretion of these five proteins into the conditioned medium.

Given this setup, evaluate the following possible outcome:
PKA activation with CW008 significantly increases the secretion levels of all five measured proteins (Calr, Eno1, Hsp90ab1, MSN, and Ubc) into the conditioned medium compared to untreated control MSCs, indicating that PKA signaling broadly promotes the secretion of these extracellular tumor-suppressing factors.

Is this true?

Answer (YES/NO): YES